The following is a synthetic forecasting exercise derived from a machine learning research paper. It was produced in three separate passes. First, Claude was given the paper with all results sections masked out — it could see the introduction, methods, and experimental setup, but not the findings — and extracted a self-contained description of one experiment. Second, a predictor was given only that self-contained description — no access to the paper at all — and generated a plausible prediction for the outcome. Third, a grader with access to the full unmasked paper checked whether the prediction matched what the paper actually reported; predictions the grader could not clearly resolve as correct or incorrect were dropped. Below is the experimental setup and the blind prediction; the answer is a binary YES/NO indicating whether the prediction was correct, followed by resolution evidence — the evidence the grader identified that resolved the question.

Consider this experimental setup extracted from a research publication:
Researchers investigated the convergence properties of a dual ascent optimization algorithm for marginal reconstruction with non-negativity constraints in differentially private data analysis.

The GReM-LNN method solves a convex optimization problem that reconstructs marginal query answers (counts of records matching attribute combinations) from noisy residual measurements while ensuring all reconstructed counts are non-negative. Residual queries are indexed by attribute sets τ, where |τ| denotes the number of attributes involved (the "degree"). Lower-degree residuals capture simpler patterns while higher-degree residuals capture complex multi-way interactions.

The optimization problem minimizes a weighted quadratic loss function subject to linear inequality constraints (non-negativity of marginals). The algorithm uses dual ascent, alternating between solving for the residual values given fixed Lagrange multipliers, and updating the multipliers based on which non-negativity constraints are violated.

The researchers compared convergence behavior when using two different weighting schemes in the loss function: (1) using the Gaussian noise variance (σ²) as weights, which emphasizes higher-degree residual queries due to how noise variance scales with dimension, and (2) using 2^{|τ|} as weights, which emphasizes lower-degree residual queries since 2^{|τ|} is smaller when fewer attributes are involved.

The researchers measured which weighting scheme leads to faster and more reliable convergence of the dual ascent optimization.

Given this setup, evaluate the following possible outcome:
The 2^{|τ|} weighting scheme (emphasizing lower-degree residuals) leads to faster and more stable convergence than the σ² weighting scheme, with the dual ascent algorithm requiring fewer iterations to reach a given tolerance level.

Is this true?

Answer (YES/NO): YES